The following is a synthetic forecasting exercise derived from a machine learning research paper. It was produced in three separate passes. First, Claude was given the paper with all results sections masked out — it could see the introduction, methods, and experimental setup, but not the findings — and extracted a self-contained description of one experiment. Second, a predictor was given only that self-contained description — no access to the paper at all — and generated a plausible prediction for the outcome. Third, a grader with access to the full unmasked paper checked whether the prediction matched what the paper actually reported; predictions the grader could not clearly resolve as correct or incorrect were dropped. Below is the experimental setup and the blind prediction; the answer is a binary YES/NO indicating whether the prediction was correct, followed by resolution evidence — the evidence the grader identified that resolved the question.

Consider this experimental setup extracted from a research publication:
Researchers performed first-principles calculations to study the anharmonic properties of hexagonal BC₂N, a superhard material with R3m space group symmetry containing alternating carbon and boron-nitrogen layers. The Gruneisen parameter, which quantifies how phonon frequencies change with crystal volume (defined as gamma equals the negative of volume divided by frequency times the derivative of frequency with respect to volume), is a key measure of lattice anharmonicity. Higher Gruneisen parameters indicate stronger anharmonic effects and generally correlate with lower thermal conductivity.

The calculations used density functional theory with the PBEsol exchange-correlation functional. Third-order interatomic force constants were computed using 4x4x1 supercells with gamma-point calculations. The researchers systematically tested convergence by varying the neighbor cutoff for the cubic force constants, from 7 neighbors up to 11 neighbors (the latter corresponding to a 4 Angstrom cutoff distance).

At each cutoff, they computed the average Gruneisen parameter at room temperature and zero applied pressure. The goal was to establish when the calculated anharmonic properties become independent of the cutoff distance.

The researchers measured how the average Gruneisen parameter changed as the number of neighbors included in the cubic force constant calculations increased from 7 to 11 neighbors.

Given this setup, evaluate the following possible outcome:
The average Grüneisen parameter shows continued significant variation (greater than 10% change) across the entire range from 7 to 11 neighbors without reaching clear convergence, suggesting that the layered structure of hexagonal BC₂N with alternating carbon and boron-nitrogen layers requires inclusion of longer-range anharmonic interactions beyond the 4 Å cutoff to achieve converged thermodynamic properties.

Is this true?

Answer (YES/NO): NO